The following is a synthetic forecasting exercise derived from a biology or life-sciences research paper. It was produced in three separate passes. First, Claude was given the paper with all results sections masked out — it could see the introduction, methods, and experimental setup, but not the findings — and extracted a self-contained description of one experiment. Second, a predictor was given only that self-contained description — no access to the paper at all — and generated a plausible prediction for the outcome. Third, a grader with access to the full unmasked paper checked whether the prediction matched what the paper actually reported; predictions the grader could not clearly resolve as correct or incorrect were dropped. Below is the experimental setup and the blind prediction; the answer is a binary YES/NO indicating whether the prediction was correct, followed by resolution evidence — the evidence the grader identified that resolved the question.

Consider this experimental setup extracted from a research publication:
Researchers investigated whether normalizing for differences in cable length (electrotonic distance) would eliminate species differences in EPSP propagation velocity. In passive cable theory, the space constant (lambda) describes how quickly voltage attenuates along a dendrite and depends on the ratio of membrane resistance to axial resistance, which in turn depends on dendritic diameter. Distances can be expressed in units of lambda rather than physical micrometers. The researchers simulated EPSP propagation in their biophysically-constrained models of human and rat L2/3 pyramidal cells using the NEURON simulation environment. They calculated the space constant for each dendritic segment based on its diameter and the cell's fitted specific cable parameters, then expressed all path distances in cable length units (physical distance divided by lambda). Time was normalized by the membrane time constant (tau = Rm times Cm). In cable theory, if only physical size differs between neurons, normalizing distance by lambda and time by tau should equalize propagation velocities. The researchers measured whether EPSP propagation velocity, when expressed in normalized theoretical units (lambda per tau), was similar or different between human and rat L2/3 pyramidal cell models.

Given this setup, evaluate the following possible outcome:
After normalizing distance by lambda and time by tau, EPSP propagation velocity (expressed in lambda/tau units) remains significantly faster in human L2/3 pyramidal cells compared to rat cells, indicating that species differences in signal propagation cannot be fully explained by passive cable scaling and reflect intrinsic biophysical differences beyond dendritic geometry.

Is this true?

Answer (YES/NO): YES